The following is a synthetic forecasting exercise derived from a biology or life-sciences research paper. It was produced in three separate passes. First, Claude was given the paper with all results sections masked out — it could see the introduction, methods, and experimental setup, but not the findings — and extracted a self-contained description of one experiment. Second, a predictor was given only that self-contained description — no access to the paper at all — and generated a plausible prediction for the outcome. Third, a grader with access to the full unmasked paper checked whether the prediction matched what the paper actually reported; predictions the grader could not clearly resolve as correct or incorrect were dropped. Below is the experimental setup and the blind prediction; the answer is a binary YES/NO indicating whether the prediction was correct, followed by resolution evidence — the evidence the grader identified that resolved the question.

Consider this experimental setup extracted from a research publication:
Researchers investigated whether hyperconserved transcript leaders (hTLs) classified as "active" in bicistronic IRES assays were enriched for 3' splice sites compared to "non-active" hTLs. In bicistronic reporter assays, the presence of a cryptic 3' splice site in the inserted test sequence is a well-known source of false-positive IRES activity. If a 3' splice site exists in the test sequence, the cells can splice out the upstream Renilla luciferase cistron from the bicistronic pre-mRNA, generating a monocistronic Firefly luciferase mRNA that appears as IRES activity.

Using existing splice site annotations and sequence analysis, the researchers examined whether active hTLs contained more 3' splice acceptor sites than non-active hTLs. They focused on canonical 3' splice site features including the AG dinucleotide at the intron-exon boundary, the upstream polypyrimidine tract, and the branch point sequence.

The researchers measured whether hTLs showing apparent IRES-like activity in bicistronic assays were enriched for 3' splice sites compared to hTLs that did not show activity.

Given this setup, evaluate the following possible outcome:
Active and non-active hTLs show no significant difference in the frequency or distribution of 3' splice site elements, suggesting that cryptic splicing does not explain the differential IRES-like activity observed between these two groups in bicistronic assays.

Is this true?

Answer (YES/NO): NO